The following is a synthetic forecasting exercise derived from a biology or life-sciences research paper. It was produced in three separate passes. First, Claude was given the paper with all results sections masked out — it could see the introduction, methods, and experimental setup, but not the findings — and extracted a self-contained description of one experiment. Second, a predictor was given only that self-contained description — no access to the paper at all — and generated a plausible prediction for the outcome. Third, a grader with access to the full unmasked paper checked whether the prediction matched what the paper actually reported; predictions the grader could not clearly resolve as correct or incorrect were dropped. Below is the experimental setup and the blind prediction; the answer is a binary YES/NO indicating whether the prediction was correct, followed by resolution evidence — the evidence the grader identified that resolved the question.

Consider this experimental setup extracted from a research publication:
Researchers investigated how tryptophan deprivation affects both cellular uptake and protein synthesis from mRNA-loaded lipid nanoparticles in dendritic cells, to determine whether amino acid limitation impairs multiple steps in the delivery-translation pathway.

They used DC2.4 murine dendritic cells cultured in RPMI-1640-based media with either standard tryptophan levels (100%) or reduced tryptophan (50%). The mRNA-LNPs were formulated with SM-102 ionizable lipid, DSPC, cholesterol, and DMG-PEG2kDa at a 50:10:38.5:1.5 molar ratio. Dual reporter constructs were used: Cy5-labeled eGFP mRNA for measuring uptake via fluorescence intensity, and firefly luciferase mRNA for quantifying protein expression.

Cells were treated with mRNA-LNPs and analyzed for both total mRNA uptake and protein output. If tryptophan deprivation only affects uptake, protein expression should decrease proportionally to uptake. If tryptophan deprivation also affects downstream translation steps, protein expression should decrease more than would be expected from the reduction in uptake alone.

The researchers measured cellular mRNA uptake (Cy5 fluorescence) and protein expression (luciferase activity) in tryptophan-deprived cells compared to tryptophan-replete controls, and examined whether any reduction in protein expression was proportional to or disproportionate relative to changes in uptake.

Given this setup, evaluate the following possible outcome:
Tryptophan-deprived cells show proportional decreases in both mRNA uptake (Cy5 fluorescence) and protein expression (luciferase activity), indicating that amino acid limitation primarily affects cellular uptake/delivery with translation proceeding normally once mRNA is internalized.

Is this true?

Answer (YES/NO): NO